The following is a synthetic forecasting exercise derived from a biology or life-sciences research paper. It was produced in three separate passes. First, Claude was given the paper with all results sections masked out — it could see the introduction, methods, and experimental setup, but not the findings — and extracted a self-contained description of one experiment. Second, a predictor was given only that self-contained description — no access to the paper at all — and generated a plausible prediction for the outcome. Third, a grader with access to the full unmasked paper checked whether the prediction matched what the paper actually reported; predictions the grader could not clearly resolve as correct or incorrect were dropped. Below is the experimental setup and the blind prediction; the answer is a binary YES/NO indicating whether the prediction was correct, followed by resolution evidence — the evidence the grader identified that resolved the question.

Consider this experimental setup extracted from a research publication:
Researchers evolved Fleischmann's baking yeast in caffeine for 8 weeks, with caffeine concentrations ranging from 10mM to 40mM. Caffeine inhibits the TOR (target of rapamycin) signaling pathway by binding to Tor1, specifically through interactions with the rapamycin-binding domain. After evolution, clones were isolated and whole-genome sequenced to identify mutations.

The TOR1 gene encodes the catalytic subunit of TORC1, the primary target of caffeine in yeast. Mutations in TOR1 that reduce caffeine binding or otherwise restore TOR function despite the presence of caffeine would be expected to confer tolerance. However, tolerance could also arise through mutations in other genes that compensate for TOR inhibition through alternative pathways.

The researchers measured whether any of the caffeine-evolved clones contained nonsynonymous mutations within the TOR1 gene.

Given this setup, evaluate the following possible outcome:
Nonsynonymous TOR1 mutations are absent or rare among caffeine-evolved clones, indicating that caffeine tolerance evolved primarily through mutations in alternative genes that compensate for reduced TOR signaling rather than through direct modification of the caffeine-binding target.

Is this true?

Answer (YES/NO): YES